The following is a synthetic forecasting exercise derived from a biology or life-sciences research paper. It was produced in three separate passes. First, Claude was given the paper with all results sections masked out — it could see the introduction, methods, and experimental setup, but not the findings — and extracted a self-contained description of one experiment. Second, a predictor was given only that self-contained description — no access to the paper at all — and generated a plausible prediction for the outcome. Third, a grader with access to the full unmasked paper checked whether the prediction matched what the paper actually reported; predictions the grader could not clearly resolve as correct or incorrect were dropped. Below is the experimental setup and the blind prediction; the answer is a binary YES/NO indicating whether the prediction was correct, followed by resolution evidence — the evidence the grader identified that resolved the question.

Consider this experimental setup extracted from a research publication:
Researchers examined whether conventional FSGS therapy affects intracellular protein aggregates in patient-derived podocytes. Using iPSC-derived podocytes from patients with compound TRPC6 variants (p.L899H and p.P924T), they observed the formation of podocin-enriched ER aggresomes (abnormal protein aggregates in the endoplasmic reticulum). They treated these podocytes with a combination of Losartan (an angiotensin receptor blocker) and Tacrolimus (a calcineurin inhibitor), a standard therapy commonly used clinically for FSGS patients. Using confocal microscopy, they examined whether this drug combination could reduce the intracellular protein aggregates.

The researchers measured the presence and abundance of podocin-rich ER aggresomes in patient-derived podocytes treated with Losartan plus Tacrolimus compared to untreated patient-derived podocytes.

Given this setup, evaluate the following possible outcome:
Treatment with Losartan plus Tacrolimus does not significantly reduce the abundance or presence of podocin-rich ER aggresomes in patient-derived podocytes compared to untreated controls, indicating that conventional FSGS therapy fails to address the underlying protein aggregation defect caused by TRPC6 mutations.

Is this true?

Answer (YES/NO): YES